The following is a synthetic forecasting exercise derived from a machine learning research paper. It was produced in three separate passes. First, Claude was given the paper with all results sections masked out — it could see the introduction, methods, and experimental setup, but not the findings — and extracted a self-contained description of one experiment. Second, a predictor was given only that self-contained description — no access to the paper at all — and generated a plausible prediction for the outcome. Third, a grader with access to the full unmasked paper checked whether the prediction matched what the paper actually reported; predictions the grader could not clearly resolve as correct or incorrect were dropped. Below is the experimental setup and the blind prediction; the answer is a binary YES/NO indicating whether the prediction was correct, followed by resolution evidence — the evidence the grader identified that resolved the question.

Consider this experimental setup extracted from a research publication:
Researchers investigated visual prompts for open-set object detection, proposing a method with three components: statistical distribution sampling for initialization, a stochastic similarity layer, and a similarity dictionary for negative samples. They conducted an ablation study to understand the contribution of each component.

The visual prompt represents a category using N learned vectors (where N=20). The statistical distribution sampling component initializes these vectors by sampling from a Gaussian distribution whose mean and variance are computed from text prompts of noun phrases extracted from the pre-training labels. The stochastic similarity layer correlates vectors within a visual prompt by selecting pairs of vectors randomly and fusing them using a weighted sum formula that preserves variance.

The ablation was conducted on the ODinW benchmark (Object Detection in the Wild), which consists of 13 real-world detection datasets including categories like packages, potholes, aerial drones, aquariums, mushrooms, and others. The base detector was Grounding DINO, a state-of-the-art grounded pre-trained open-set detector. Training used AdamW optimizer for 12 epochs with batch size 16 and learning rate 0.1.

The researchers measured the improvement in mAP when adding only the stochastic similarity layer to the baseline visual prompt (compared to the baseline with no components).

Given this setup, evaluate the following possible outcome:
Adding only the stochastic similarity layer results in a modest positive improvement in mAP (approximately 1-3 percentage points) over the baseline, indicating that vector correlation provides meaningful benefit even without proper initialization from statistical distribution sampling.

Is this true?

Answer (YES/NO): NO